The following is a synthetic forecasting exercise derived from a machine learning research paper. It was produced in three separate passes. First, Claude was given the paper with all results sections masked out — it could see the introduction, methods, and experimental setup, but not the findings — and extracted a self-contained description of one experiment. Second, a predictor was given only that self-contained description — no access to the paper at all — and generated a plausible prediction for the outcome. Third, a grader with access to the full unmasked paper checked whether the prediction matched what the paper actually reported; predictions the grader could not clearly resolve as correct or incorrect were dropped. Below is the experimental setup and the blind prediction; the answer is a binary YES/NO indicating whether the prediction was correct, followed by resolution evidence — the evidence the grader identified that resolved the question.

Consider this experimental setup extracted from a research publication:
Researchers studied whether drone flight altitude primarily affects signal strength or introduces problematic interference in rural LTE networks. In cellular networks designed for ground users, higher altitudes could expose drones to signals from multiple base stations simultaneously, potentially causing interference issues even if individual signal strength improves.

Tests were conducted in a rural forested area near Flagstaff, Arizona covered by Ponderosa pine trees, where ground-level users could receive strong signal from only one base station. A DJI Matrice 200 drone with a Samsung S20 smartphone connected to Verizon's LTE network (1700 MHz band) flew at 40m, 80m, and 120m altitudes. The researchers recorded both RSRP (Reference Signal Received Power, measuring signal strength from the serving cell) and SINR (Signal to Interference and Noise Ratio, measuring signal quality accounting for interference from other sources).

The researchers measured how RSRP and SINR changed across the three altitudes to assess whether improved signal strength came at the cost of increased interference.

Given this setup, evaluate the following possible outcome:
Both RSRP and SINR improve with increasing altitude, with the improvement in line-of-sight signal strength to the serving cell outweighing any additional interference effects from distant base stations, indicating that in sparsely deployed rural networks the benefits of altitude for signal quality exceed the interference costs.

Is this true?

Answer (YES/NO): YES